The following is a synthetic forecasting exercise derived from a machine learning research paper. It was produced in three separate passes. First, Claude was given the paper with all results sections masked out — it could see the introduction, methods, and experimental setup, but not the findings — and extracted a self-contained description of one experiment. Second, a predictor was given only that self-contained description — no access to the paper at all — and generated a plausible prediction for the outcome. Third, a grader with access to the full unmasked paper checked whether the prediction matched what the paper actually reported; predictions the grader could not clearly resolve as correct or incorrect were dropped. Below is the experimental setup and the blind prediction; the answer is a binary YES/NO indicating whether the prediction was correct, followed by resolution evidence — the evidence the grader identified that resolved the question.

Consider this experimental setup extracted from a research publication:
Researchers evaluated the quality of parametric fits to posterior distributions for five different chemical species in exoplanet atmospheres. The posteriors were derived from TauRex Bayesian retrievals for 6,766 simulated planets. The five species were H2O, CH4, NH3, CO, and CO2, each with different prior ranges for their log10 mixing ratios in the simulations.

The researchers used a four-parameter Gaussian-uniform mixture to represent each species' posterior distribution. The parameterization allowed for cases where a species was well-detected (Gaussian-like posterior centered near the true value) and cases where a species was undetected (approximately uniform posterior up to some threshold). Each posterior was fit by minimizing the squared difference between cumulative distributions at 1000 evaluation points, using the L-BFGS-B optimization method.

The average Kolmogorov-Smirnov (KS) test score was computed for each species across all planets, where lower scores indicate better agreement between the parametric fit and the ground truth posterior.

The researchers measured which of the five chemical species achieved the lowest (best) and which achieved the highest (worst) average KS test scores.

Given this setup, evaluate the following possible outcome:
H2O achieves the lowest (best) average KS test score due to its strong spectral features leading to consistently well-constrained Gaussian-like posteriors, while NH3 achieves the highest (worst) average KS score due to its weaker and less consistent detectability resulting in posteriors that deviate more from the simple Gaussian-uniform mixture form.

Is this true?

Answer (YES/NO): NO